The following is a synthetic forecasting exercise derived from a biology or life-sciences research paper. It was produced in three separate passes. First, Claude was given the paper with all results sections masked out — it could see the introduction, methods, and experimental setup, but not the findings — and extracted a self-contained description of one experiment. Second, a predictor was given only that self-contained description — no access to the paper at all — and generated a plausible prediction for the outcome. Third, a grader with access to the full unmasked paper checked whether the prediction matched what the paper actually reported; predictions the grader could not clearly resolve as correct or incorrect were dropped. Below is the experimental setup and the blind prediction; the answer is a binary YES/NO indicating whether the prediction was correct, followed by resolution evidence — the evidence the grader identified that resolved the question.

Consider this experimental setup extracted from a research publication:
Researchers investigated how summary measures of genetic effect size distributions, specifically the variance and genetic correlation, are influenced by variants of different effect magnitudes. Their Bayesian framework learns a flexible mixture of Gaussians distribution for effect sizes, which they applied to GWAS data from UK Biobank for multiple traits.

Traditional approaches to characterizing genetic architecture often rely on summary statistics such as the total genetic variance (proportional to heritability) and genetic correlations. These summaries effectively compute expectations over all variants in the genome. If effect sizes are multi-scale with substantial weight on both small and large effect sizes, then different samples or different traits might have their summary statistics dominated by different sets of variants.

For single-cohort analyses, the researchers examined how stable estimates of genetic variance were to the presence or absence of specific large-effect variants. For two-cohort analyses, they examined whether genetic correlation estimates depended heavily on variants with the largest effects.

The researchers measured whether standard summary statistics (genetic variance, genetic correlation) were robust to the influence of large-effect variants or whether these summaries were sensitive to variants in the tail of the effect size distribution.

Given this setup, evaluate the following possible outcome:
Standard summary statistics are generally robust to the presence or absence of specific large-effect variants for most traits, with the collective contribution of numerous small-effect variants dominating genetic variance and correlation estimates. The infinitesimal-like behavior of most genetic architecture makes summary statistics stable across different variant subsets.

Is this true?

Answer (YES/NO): NO